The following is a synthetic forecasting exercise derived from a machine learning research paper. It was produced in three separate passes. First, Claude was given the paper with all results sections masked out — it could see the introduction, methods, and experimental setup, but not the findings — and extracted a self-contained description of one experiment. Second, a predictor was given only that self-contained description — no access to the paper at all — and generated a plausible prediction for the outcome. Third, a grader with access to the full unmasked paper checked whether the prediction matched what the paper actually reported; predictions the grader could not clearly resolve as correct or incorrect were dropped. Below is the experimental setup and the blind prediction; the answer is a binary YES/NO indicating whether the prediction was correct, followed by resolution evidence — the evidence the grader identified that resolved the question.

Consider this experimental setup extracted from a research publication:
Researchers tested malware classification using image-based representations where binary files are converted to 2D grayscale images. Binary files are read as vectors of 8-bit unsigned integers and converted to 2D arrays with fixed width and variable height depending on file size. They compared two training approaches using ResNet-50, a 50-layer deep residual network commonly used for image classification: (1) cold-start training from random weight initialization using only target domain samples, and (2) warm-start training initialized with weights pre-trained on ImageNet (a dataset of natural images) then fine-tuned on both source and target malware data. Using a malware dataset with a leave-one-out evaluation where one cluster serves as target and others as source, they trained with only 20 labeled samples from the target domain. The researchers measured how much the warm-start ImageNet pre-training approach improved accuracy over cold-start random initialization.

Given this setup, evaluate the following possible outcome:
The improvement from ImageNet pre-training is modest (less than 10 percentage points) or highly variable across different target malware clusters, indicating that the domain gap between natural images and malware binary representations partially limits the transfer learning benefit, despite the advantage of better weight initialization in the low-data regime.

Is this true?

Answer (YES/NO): NO